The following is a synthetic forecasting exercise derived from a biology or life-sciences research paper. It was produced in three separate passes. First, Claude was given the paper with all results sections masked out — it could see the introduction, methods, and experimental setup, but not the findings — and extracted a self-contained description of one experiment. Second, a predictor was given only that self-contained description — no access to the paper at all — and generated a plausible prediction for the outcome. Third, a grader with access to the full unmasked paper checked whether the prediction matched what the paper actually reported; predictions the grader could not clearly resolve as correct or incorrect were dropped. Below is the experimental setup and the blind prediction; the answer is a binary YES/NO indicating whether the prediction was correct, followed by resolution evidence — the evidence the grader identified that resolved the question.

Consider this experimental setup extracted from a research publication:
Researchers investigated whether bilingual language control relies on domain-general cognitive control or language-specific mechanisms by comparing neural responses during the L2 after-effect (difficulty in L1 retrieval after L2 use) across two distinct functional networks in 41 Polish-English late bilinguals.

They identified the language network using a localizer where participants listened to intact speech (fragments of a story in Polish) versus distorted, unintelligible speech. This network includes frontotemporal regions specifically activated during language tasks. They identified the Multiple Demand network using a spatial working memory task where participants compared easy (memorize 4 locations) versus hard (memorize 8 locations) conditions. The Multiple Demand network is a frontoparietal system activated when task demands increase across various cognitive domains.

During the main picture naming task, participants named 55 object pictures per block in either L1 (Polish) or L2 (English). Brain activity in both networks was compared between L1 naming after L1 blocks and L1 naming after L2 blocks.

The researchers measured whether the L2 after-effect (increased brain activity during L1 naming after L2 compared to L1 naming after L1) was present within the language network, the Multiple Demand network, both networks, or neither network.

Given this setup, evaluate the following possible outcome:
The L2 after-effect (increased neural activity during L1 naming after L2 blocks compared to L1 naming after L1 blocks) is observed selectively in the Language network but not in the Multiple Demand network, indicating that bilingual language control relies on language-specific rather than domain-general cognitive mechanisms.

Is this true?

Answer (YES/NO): NO